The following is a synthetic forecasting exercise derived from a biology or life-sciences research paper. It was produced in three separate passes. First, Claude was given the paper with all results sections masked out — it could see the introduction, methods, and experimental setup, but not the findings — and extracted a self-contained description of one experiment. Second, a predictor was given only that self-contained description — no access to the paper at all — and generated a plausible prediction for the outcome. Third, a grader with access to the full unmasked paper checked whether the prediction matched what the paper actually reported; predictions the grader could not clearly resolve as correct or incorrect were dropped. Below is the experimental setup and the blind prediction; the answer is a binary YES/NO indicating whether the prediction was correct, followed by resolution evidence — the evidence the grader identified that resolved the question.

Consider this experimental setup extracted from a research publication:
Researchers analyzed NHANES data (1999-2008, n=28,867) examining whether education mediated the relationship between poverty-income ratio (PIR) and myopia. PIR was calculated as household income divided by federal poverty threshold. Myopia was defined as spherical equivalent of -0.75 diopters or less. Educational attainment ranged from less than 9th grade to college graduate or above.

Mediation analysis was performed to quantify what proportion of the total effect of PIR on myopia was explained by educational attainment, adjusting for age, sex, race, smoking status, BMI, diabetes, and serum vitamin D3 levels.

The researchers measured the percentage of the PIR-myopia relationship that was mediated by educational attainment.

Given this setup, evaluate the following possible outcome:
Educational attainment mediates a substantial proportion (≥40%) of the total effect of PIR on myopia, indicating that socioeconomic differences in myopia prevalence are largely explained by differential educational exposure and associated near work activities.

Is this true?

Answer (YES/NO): NO